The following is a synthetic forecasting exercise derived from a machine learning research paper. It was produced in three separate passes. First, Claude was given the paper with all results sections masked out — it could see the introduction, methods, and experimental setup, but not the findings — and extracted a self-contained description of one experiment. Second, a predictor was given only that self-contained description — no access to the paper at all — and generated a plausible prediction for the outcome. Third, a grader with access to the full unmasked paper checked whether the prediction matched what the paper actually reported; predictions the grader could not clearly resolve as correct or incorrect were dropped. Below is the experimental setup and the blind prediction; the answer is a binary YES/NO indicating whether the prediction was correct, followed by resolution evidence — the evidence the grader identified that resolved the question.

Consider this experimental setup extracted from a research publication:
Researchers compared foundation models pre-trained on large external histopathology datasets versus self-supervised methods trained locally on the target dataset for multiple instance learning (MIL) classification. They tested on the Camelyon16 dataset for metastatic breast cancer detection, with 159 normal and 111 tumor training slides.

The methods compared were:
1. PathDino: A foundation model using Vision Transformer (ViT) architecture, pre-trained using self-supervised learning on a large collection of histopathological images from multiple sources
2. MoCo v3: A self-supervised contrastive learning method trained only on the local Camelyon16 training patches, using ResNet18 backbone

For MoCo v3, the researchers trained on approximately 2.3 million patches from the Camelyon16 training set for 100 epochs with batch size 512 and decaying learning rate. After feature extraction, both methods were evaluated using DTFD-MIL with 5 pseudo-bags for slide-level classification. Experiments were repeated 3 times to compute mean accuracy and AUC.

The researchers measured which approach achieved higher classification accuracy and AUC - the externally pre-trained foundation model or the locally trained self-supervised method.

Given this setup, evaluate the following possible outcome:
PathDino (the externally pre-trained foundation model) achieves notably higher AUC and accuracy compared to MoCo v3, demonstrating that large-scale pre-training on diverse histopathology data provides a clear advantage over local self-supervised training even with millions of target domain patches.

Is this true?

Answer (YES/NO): NO